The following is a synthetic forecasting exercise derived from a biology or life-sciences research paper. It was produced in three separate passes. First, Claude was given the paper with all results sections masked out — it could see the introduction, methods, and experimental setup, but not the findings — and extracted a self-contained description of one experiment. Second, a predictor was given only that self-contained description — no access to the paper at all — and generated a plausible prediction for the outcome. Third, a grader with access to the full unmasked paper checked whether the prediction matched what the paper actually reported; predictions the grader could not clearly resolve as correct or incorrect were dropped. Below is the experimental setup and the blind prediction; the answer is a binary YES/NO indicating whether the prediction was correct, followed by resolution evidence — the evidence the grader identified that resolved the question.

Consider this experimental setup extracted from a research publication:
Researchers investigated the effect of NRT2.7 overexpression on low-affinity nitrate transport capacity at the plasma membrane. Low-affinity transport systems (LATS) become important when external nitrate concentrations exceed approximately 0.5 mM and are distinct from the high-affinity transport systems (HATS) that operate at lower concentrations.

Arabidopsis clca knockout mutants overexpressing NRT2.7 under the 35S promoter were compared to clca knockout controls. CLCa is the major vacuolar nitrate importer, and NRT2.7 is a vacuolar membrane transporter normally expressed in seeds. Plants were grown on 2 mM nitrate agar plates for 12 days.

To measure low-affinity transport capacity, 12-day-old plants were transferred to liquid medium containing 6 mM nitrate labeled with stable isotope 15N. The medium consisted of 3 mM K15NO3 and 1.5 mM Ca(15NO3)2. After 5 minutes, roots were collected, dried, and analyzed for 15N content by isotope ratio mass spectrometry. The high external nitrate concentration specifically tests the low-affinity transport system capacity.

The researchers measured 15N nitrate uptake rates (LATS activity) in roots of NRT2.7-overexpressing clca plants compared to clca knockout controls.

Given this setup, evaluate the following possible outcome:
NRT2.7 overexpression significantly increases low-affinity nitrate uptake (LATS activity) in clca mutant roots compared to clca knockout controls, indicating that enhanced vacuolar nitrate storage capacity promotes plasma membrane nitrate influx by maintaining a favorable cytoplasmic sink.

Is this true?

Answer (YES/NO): NO